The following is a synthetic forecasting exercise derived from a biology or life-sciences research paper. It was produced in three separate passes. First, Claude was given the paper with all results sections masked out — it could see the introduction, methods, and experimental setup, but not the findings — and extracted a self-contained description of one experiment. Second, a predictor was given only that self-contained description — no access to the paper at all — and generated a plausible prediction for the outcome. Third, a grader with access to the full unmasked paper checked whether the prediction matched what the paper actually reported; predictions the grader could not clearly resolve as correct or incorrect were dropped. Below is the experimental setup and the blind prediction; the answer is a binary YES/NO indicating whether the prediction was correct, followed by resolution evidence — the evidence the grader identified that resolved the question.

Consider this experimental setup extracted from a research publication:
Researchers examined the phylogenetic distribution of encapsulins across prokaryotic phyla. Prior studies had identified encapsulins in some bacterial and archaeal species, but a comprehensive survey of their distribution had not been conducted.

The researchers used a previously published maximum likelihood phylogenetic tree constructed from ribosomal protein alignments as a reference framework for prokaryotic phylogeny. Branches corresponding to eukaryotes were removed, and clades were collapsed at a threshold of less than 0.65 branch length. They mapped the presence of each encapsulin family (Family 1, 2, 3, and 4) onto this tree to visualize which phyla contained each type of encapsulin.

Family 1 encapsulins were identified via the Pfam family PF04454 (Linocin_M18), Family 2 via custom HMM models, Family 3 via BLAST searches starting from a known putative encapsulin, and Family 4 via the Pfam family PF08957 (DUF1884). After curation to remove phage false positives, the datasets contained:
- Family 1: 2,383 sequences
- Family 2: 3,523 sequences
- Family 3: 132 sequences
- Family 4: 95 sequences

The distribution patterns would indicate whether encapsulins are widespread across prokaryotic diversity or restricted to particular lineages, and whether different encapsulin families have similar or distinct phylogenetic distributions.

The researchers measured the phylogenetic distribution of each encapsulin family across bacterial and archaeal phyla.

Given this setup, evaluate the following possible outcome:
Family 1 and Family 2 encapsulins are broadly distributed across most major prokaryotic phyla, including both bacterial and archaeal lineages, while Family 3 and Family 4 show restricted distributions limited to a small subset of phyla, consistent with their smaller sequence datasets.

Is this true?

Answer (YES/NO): NO